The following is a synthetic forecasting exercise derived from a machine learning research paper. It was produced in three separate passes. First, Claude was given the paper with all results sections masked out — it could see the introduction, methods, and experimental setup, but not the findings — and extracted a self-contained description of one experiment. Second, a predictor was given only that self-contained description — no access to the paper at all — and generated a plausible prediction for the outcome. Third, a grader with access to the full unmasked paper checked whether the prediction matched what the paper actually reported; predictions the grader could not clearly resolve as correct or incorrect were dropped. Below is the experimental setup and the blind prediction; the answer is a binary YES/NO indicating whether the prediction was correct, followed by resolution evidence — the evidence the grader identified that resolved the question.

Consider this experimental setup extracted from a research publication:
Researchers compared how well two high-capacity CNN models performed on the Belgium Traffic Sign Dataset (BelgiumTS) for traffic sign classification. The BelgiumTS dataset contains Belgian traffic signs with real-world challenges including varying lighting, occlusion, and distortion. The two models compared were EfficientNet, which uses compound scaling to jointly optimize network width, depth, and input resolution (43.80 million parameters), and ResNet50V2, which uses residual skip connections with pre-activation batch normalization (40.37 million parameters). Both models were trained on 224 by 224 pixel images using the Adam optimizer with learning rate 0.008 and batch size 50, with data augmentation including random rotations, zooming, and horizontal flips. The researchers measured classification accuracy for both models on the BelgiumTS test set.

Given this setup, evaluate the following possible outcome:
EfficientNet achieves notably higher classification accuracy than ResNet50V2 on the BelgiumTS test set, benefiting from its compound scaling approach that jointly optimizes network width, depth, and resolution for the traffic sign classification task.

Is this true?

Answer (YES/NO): NO